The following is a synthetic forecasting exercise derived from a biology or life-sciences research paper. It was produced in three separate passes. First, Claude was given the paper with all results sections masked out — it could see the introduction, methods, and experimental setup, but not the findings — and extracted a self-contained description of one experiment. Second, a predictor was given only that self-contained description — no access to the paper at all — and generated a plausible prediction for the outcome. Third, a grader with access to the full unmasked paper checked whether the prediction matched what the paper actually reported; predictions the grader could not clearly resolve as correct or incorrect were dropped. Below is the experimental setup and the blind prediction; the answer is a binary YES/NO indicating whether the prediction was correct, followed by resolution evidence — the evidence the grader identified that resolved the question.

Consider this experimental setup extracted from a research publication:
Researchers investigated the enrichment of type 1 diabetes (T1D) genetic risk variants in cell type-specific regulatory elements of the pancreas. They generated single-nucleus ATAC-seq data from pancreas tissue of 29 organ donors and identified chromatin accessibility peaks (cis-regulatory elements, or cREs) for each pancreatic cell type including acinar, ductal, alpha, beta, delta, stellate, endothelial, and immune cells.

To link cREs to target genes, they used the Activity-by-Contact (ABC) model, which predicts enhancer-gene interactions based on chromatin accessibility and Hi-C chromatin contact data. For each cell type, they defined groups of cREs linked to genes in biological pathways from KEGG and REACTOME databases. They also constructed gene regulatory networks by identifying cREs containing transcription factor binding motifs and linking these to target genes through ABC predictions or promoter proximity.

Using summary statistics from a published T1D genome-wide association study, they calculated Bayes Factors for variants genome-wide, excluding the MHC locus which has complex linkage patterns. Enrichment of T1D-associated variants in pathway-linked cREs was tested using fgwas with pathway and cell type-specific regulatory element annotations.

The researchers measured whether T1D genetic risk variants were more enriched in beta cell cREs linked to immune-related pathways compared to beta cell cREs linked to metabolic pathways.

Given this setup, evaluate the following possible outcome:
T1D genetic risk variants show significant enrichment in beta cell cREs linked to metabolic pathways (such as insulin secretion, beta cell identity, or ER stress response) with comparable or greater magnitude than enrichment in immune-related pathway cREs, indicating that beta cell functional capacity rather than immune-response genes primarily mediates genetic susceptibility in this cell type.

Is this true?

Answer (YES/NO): NO